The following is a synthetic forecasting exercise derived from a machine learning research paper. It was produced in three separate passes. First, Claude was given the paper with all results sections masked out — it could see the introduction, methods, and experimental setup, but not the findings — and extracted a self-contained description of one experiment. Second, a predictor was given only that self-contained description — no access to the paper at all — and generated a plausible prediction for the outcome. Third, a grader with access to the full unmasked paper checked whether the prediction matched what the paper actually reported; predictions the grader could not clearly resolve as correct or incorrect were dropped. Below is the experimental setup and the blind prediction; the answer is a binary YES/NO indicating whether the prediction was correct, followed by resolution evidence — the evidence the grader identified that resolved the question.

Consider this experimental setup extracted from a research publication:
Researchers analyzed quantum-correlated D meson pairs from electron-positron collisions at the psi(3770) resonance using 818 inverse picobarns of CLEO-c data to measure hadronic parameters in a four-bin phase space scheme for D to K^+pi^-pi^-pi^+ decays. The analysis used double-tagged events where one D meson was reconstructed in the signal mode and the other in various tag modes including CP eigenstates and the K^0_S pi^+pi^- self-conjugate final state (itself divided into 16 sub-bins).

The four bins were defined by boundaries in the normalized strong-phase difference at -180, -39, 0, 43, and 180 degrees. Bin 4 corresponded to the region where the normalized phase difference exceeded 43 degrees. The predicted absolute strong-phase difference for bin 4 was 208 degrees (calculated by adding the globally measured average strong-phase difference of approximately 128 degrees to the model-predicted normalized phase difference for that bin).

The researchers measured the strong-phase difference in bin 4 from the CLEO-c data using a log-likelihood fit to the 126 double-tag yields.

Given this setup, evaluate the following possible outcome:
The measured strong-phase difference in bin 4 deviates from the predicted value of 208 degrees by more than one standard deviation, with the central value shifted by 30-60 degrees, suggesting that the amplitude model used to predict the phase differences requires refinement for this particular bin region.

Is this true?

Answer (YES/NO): NO